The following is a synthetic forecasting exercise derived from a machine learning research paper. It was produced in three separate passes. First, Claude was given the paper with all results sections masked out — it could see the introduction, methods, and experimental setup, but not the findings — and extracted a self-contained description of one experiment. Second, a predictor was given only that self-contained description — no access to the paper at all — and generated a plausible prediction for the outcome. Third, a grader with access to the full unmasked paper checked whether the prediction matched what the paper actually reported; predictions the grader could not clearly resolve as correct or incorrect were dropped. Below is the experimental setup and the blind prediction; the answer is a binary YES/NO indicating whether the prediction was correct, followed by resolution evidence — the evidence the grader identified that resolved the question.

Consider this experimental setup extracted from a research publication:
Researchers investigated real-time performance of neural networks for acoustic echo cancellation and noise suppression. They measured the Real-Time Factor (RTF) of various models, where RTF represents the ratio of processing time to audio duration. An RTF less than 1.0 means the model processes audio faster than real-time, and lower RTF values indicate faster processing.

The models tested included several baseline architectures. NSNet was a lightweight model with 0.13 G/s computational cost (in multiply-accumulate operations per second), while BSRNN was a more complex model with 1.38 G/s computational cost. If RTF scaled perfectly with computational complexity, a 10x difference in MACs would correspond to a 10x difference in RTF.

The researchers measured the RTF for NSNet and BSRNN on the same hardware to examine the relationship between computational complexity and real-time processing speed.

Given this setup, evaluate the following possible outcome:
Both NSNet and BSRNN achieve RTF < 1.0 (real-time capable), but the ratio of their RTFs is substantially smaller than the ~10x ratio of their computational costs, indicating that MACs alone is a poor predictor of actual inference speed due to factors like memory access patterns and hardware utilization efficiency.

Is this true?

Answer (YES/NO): NO